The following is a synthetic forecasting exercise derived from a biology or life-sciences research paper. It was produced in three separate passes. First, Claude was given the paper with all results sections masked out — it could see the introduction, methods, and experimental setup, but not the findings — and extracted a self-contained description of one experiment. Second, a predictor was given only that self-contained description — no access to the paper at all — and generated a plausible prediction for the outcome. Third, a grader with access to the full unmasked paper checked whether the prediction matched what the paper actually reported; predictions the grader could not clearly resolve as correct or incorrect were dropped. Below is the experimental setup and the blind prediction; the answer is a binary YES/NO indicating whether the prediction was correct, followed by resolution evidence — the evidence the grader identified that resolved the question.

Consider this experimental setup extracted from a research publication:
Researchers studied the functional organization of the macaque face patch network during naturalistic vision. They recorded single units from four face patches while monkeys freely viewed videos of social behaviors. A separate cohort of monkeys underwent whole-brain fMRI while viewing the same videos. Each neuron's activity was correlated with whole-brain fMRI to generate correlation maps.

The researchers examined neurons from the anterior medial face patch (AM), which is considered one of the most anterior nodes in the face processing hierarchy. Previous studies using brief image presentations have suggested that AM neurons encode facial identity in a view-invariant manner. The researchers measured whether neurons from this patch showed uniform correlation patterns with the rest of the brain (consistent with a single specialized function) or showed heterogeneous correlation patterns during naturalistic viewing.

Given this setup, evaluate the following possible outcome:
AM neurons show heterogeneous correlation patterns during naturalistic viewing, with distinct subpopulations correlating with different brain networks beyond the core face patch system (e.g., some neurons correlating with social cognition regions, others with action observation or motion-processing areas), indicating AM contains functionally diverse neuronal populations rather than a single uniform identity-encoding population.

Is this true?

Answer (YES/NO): YES